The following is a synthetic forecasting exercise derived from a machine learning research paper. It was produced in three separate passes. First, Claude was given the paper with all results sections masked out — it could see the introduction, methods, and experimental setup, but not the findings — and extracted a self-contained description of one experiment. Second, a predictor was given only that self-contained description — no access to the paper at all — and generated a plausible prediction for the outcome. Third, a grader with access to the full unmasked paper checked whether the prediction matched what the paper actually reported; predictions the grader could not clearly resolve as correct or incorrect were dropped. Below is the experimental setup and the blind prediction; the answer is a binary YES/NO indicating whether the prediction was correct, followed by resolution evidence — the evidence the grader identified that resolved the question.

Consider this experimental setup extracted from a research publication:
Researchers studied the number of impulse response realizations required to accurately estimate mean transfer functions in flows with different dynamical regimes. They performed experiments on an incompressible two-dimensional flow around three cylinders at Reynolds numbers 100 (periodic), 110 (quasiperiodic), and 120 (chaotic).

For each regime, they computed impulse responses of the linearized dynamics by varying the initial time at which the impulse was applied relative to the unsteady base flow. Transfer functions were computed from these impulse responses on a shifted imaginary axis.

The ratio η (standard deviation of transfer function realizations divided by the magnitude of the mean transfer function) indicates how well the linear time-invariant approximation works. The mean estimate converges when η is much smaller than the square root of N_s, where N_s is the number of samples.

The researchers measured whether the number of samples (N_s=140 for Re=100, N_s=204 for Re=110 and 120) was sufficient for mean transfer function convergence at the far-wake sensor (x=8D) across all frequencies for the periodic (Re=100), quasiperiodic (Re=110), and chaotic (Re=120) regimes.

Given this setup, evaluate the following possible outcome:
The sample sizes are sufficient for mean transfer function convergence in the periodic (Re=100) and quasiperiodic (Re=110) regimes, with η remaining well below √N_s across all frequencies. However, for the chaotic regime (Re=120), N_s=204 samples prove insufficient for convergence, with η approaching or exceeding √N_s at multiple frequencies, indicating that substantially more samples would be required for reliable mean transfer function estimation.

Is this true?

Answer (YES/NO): NO